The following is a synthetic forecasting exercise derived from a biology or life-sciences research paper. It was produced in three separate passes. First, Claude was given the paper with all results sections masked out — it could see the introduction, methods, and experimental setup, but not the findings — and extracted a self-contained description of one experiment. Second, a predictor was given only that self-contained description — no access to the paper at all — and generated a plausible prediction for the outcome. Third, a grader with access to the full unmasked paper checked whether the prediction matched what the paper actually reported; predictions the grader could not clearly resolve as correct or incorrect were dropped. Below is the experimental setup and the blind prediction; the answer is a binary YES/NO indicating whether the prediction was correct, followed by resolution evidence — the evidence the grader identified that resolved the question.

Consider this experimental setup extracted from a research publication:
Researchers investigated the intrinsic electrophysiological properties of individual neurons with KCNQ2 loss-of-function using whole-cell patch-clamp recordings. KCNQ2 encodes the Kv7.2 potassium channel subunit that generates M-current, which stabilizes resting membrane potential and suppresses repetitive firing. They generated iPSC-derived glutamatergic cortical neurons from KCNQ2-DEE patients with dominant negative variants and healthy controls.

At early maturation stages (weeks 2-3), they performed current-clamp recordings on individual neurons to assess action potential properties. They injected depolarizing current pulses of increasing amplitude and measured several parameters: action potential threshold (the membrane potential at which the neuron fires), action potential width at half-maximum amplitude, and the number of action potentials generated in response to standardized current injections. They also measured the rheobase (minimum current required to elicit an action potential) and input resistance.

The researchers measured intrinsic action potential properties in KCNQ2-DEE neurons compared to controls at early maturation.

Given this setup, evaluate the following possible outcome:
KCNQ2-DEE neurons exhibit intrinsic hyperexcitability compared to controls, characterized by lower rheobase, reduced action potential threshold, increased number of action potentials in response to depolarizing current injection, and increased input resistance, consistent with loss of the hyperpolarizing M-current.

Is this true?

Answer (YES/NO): NO